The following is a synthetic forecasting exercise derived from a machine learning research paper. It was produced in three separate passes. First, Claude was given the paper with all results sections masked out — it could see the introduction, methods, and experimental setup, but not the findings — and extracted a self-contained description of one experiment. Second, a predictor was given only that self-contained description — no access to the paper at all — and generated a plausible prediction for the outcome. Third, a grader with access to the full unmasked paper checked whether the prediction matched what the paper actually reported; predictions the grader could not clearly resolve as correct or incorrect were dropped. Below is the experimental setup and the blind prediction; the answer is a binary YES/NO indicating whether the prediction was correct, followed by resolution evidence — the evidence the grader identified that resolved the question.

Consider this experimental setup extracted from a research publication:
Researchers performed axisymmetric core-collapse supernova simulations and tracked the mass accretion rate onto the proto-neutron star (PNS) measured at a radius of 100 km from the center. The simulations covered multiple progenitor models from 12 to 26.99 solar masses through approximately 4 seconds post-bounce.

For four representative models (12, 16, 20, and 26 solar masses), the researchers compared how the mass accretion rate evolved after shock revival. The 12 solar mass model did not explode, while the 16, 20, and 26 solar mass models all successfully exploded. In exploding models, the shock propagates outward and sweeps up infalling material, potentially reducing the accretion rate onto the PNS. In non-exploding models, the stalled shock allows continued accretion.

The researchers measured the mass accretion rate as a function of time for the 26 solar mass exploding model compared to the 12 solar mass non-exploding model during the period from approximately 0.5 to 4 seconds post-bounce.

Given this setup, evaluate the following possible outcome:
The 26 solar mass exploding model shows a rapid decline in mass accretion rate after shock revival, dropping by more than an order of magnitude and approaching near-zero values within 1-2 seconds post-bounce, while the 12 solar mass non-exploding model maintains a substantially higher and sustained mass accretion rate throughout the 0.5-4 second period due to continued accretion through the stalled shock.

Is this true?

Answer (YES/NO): NO